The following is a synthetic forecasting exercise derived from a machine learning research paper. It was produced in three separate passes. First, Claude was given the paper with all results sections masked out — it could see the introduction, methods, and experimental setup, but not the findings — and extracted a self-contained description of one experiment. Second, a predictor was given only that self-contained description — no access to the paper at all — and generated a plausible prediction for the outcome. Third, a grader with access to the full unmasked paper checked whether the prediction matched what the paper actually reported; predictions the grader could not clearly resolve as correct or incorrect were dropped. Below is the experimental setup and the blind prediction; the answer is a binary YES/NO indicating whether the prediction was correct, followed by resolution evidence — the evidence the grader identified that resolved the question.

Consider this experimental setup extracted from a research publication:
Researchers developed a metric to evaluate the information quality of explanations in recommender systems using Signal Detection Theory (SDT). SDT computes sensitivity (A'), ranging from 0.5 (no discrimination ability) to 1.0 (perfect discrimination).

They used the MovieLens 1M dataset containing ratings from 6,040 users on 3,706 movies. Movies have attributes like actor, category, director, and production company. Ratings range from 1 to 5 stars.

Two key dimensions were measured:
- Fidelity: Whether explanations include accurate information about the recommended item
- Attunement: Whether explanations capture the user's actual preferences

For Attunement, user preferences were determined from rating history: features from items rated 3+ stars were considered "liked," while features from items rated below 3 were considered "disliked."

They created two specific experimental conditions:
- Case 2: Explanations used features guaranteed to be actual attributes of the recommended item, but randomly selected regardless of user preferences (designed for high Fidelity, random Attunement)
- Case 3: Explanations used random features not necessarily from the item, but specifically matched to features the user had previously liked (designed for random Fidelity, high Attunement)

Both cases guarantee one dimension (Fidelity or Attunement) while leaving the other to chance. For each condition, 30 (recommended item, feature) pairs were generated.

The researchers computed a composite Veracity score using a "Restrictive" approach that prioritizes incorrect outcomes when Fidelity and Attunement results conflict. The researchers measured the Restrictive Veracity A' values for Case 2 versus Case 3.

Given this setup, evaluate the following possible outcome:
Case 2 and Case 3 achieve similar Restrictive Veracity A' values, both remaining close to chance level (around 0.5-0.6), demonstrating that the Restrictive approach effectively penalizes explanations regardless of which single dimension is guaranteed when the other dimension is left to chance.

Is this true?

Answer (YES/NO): NO